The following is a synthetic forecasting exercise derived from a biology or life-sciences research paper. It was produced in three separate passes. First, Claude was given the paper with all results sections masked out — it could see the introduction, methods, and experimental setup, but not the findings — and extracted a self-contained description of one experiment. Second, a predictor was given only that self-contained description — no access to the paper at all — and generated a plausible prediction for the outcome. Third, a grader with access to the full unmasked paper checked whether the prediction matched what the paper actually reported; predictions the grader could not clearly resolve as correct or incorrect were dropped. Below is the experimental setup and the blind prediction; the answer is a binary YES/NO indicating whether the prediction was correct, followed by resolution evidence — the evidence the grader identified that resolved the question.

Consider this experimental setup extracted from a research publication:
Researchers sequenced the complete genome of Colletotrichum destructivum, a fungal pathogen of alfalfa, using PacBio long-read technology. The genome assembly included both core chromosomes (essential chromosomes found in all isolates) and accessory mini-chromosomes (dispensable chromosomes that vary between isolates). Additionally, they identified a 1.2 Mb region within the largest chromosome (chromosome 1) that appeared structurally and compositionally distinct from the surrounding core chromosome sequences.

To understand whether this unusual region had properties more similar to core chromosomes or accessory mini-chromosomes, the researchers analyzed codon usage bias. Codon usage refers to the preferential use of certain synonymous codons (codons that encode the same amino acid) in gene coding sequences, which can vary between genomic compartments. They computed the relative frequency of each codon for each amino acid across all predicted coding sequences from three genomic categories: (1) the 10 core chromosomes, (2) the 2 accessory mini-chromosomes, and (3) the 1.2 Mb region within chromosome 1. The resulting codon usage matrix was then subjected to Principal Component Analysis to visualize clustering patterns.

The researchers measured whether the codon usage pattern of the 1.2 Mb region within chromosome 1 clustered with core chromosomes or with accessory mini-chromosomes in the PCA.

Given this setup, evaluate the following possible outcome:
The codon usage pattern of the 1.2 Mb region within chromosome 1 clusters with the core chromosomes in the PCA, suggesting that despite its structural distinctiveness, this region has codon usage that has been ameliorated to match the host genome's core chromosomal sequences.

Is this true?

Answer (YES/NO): NO